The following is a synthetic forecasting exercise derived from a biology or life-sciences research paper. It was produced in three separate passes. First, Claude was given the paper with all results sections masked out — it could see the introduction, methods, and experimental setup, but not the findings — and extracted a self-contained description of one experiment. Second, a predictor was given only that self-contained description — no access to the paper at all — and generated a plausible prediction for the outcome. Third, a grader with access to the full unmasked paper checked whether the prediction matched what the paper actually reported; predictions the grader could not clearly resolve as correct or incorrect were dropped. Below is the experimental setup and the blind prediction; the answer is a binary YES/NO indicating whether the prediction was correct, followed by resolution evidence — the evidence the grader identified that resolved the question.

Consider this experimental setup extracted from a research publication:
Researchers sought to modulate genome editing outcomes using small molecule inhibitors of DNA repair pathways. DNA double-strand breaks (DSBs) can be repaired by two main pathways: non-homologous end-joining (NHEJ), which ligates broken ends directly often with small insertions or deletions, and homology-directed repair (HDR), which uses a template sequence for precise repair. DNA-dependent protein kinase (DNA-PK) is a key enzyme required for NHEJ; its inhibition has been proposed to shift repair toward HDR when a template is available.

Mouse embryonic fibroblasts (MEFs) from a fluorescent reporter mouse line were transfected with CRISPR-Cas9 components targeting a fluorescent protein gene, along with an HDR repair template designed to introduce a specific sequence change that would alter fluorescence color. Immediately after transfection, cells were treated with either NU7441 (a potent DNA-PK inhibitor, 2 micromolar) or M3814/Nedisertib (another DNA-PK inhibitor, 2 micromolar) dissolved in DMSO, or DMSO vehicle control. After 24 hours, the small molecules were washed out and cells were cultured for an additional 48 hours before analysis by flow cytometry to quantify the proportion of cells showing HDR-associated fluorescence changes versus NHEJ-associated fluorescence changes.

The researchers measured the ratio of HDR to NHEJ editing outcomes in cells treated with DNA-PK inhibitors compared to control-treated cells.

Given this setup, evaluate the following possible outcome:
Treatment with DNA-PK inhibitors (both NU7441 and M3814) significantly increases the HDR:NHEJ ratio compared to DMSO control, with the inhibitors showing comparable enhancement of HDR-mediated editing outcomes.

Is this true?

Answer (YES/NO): NO